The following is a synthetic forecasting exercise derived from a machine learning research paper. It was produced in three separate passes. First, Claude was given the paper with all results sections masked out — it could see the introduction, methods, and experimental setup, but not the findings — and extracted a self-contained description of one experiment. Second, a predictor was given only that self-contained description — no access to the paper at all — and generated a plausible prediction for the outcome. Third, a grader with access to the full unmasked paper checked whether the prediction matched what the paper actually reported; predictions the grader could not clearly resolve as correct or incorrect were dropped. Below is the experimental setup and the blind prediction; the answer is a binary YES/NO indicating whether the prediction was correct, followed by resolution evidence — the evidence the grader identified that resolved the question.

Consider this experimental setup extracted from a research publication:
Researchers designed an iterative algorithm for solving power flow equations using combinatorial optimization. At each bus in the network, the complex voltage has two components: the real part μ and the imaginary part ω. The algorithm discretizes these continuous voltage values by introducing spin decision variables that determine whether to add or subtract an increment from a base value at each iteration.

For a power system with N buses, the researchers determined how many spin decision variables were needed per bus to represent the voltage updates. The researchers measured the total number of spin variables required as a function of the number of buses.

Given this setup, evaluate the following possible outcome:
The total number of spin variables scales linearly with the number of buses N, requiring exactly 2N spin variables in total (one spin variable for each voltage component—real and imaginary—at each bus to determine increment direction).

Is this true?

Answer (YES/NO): YES